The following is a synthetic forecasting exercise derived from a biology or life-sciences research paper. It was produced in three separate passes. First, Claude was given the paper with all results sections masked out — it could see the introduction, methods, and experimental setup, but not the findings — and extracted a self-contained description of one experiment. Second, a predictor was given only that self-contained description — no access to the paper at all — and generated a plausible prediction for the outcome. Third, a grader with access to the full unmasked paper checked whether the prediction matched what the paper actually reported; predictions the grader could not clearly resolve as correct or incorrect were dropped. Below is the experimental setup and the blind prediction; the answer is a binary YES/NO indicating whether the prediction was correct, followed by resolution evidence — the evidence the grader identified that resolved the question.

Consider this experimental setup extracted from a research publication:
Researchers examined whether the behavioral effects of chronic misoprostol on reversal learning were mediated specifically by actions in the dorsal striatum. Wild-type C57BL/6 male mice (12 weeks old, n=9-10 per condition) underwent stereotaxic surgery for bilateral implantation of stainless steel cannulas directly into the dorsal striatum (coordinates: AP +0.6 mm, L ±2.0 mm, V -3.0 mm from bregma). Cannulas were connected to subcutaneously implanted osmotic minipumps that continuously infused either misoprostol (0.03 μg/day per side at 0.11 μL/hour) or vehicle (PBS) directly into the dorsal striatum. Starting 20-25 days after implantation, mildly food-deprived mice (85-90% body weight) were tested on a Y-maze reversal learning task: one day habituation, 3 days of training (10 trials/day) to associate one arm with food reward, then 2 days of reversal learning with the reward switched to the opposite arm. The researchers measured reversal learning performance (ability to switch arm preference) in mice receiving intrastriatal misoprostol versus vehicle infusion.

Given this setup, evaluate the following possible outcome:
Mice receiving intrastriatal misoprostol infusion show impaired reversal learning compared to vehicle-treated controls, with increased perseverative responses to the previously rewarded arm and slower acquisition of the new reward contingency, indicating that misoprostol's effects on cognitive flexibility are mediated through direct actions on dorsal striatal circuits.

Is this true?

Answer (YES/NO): NO